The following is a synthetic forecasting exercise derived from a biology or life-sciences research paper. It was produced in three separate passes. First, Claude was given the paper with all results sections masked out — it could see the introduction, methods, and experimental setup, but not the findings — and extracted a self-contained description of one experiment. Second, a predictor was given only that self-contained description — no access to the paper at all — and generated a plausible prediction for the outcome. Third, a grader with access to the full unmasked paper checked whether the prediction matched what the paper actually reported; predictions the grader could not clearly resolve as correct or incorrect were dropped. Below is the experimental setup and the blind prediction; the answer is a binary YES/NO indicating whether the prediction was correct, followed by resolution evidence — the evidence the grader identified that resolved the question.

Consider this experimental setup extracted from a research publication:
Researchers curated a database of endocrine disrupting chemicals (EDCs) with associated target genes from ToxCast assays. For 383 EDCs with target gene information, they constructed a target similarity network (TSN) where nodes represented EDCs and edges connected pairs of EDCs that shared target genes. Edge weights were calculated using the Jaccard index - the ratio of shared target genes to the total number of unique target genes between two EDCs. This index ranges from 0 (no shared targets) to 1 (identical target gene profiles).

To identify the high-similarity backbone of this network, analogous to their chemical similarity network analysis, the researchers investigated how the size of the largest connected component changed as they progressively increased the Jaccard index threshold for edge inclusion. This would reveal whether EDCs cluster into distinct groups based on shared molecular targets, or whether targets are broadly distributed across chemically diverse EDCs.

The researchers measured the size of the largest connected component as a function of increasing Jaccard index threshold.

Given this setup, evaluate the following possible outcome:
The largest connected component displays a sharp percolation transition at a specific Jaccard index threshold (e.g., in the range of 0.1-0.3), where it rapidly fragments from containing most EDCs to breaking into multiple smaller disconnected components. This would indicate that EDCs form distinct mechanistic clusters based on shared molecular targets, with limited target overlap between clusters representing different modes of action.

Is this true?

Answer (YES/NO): NO